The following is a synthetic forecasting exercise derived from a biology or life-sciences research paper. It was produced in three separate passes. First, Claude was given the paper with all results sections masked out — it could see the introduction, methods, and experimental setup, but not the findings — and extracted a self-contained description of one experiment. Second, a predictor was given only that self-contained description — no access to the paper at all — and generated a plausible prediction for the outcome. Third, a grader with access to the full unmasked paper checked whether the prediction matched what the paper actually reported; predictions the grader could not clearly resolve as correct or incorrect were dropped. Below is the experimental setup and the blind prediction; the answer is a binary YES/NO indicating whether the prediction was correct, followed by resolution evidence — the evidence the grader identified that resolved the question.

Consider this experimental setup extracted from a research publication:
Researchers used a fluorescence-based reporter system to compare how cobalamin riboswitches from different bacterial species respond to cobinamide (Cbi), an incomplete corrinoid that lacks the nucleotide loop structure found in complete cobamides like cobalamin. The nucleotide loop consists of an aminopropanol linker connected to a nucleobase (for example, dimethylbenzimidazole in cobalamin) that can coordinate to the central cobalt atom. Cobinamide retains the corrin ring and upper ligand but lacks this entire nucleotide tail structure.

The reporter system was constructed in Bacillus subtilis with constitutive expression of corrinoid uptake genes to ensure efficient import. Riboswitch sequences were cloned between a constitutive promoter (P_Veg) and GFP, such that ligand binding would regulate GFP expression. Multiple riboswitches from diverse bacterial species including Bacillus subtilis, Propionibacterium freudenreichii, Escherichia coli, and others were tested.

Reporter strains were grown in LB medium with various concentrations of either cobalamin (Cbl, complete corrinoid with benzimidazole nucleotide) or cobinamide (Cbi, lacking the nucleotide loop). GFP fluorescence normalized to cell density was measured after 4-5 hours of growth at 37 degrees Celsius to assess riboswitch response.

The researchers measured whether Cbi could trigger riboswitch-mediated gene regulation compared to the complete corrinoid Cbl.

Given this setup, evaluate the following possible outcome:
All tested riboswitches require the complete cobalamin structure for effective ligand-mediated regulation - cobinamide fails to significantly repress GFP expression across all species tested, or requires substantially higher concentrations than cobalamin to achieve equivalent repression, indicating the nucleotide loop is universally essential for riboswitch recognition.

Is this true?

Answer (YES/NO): NO